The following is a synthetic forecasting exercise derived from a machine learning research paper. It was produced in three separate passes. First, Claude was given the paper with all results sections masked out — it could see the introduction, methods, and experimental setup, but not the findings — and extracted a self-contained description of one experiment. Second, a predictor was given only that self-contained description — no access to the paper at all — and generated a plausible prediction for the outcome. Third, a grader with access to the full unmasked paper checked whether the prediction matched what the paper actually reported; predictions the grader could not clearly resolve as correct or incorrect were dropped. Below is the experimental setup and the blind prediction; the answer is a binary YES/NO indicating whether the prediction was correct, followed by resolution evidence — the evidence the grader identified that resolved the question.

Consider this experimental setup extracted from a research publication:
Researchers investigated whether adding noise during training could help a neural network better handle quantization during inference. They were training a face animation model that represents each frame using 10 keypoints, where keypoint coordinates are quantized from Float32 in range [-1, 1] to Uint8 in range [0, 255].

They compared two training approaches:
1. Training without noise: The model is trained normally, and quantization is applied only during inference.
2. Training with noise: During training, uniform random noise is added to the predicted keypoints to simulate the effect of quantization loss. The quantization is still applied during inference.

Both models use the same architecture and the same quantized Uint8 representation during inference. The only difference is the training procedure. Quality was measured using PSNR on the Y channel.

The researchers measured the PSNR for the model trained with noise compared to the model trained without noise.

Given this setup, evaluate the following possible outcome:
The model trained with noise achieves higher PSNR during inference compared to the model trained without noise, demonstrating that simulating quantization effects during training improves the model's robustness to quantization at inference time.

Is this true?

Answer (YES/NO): YES